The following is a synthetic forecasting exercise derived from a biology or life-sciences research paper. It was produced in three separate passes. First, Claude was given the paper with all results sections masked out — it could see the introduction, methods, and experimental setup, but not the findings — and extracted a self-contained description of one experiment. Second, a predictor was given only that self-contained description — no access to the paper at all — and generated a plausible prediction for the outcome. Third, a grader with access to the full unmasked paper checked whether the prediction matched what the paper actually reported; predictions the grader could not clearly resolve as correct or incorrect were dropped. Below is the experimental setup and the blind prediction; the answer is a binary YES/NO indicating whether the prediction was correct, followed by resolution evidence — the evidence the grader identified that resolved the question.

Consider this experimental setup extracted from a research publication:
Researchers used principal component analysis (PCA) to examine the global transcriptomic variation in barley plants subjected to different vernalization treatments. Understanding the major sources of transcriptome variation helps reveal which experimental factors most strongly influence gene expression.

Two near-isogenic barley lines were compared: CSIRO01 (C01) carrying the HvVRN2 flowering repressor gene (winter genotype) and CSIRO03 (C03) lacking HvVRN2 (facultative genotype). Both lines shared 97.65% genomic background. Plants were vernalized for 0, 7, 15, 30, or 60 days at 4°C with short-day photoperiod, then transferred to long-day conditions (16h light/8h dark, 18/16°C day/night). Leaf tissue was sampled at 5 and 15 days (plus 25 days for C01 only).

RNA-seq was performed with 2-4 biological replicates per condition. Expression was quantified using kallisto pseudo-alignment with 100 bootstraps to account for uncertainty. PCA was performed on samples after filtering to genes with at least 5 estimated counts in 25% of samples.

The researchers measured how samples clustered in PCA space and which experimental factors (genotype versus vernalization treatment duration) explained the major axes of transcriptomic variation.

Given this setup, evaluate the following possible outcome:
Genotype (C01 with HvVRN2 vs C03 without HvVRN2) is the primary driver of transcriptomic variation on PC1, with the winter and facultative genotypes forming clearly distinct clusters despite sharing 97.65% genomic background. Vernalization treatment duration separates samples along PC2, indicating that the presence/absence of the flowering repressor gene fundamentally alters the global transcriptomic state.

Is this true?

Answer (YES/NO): NO